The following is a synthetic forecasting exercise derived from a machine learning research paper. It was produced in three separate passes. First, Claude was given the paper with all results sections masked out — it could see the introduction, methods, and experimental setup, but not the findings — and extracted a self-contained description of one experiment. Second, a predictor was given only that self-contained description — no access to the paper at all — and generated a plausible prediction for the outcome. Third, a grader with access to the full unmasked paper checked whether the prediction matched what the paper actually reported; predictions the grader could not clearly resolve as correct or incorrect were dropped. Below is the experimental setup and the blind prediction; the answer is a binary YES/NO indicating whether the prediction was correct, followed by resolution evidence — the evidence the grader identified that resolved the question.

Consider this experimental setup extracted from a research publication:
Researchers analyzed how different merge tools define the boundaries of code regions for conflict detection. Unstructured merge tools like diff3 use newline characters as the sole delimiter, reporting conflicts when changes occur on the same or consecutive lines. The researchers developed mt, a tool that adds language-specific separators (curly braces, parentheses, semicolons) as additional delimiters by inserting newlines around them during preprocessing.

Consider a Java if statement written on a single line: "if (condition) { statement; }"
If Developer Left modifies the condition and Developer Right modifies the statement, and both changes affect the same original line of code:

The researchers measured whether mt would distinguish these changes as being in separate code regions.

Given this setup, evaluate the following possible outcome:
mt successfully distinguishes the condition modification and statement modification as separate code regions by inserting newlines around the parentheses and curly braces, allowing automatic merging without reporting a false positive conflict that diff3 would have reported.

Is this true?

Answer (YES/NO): YES